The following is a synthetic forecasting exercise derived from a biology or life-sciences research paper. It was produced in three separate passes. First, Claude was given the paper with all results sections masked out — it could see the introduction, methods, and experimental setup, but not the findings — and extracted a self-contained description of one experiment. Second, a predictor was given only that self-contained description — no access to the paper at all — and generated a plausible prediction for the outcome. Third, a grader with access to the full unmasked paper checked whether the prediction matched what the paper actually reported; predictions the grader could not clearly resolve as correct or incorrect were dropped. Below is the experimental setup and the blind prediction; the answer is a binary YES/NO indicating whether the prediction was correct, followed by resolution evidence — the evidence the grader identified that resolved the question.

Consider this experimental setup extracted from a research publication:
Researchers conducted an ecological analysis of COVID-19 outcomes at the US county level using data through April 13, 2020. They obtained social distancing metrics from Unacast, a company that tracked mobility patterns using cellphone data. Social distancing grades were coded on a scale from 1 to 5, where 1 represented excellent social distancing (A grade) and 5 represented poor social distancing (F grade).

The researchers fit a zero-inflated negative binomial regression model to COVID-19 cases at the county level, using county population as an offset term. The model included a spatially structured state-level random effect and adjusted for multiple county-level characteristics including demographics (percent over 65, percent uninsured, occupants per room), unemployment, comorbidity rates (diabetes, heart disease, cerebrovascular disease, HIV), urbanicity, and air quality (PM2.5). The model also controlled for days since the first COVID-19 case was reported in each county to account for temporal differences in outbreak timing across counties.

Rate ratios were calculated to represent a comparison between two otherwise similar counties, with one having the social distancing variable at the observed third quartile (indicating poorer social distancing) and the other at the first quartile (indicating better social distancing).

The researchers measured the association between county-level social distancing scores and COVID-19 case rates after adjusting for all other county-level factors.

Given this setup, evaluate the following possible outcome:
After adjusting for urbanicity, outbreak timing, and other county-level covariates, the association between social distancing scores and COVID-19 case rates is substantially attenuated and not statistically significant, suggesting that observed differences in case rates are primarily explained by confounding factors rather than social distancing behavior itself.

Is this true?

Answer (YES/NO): NO